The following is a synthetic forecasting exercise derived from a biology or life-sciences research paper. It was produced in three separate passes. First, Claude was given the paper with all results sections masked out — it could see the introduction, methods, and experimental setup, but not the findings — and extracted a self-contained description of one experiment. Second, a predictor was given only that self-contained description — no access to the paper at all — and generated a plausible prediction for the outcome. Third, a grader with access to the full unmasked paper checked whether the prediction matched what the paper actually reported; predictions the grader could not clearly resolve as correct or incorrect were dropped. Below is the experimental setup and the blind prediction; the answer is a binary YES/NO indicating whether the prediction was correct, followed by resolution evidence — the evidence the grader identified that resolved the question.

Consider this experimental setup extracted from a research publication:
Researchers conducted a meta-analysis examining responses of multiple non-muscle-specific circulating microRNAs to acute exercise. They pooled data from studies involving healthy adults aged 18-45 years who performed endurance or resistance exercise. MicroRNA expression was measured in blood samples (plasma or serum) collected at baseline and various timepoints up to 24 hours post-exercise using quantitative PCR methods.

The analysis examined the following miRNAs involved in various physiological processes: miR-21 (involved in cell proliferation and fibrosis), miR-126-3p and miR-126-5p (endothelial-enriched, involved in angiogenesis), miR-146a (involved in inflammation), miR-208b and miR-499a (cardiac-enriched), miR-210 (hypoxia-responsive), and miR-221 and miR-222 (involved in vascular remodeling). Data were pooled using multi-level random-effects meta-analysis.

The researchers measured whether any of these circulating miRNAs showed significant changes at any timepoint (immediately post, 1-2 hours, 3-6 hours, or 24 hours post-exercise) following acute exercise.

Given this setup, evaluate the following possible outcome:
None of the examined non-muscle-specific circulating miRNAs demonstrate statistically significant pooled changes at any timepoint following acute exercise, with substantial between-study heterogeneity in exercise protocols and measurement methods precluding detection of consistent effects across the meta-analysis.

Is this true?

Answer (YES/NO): NO